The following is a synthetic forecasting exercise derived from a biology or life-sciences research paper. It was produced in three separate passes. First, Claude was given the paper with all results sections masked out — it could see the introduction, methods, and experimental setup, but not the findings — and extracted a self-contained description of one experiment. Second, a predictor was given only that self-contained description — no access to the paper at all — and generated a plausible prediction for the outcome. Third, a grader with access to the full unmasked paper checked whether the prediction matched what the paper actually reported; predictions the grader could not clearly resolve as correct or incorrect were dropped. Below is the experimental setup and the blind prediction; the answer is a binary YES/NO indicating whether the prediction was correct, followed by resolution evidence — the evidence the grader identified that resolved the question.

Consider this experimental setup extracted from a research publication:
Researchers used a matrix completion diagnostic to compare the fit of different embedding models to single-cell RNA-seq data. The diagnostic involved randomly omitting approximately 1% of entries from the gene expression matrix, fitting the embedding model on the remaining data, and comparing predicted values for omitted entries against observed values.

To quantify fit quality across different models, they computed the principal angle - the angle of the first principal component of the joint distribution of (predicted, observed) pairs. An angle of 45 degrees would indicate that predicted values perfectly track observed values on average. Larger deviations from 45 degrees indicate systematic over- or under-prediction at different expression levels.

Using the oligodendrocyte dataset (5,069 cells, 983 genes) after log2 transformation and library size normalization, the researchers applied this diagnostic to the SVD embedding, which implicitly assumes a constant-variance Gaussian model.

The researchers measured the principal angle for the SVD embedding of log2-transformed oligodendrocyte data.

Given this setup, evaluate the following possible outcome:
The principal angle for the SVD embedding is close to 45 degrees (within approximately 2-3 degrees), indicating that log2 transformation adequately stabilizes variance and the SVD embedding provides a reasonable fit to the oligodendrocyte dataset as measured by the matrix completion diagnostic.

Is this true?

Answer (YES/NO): NO